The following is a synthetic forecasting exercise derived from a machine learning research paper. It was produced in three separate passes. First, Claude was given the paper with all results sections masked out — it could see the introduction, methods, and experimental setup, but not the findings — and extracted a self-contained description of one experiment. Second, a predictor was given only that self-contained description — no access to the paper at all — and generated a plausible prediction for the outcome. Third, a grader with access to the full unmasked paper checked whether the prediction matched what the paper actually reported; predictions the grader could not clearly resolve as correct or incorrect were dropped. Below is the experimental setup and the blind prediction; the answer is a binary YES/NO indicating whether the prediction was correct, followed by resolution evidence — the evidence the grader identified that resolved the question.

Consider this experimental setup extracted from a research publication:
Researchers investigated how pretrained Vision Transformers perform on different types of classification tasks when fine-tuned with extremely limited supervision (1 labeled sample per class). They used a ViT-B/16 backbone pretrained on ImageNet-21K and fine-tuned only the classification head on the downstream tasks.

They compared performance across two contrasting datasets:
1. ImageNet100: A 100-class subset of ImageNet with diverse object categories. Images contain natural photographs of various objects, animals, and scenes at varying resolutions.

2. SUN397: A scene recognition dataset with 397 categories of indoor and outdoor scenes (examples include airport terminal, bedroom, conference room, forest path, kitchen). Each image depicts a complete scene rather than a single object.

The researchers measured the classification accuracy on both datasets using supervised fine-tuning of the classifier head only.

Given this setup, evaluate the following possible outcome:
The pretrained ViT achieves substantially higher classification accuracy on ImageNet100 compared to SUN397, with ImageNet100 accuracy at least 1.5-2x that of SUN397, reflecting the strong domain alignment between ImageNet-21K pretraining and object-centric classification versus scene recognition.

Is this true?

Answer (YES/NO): YES